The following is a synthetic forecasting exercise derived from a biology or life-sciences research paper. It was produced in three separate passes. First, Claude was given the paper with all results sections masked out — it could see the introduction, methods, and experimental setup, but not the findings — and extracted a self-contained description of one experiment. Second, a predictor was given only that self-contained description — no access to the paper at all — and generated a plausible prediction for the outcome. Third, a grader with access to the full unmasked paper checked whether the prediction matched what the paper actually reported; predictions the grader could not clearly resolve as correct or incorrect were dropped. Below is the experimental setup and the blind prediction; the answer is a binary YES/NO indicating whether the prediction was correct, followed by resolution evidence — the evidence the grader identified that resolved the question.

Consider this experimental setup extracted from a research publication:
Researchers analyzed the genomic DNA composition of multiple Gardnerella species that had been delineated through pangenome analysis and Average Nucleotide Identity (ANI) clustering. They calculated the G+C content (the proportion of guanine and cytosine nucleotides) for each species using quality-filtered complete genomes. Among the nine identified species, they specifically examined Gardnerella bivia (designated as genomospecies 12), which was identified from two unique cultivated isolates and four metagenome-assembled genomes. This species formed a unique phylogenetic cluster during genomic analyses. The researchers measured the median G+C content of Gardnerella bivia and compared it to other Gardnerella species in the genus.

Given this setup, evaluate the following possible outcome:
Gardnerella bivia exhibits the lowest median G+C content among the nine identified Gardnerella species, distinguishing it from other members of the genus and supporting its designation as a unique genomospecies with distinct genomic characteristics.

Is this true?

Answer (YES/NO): YES